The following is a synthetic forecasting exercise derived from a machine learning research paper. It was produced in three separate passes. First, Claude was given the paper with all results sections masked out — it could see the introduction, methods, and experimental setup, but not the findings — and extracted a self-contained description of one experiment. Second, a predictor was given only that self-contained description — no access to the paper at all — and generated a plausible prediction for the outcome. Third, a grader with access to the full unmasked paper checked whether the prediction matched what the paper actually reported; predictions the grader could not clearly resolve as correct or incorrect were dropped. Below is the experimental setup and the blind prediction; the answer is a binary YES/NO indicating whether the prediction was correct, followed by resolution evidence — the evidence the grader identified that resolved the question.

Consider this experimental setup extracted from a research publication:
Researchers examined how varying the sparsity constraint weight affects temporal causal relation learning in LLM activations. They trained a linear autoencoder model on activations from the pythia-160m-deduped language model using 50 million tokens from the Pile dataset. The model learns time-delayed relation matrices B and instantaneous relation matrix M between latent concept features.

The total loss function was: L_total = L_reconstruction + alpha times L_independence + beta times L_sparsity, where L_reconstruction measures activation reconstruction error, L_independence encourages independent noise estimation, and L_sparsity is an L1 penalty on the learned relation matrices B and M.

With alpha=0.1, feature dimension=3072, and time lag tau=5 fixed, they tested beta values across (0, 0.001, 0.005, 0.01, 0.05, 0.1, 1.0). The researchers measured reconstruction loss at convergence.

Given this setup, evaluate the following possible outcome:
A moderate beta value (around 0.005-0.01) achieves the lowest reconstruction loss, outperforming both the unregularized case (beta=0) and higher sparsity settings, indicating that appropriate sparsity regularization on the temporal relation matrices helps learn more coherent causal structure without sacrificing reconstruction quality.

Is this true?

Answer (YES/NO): NO